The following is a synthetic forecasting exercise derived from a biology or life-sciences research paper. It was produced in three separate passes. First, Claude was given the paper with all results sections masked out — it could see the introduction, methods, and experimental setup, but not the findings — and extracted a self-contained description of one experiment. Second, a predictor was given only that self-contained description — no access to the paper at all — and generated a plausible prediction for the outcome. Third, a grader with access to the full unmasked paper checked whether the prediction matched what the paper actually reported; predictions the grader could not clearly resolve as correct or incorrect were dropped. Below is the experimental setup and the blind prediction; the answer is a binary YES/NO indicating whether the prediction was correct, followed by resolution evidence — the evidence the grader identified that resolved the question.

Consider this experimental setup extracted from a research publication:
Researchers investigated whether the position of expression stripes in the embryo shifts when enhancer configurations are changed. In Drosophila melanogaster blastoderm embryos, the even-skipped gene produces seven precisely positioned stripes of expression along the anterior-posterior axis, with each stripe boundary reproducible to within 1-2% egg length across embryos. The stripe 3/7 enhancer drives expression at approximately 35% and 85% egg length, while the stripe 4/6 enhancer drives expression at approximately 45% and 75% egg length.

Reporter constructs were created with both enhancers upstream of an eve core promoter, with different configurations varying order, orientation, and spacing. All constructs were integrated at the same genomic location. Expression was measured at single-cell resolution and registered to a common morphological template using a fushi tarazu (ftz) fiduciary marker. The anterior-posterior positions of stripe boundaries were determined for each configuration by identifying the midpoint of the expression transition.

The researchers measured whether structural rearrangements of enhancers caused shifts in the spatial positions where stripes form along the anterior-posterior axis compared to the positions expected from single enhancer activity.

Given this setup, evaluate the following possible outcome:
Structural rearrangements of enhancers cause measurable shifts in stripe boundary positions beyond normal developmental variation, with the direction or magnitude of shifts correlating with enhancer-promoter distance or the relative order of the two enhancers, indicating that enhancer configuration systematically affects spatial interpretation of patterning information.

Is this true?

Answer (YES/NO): NO